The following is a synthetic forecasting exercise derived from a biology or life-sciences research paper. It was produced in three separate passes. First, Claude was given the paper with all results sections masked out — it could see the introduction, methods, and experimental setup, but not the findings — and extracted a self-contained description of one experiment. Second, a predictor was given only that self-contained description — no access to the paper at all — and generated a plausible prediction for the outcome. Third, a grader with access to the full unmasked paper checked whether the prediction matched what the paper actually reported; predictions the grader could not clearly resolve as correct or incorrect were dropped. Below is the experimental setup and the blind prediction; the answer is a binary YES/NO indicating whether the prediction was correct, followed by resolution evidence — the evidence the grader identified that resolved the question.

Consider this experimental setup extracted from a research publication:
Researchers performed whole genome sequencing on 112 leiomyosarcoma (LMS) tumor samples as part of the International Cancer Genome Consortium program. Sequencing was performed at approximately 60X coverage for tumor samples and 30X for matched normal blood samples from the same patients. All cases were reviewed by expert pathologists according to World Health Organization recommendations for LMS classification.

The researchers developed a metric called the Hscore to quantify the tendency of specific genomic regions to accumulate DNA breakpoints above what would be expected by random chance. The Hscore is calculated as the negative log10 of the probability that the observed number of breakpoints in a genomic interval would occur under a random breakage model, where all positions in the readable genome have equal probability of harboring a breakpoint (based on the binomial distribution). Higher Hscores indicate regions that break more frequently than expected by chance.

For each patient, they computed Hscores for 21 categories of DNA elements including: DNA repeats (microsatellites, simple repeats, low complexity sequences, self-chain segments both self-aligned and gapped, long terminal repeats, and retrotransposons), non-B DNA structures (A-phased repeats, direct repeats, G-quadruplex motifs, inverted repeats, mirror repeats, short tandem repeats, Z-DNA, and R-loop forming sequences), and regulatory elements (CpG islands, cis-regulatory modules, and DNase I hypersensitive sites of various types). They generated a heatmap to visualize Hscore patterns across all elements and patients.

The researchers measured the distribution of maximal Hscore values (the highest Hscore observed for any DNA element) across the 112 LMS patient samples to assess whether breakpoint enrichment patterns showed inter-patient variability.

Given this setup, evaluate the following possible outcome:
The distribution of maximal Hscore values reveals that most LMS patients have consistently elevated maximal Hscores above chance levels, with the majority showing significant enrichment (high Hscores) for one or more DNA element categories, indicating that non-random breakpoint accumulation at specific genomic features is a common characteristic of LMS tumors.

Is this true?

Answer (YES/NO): NO